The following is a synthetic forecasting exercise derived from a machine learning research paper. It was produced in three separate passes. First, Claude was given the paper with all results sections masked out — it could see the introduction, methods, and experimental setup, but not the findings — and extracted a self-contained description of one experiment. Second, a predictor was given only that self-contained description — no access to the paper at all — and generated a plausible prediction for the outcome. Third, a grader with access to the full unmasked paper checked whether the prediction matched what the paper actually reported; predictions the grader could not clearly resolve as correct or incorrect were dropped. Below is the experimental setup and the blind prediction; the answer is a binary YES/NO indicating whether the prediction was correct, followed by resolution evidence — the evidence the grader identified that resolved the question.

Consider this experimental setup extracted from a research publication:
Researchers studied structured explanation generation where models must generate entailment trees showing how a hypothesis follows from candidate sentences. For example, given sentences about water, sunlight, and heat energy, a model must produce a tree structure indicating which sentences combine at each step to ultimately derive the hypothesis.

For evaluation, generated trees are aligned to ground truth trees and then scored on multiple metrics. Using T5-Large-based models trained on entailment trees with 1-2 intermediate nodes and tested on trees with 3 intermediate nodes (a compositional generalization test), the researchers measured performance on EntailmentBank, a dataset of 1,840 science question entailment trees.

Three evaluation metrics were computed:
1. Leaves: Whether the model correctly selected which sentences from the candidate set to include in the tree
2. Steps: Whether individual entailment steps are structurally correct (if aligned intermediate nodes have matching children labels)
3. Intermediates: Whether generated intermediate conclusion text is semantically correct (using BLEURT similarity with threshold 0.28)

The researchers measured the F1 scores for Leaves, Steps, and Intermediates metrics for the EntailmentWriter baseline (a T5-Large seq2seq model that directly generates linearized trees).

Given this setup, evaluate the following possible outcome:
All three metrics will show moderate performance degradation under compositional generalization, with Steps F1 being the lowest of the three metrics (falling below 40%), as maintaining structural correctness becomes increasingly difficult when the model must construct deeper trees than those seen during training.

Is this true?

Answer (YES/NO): NO